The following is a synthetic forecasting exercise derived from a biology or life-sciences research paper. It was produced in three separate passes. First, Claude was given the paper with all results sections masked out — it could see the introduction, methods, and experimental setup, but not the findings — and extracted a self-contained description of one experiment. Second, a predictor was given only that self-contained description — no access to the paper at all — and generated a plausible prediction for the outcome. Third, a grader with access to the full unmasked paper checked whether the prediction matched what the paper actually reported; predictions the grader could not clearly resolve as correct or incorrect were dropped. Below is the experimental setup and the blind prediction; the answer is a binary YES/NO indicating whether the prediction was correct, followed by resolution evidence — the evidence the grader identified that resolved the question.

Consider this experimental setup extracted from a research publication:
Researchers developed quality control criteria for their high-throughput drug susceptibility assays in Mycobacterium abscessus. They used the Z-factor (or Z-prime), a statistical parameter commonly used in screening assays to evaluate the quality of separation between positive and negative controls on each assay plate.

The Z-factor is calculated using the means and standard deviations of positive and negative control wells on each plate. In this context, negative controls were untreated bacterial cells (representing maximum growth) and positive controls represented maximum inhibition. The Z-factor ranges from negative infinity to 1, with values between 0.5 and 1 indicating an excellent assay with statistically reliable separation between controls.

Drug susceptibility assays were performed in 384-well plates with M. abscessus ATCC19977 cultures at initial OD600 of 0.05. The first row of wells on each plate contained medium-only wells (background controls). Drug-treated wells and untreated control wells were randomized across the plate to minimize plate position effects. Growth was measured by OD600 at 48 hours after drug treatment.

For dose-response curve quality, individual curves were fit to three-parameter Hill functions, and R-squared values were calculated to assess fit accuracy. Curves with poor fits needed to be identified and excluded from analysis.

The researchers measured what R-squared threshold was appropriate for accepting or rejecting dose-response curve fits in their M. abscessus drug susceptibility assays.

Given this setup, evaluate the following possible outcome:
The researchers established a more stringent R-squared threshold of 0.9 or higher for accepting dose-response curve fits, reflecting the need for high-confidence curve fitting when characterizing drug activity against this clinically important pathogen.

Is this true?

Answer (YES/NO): NO